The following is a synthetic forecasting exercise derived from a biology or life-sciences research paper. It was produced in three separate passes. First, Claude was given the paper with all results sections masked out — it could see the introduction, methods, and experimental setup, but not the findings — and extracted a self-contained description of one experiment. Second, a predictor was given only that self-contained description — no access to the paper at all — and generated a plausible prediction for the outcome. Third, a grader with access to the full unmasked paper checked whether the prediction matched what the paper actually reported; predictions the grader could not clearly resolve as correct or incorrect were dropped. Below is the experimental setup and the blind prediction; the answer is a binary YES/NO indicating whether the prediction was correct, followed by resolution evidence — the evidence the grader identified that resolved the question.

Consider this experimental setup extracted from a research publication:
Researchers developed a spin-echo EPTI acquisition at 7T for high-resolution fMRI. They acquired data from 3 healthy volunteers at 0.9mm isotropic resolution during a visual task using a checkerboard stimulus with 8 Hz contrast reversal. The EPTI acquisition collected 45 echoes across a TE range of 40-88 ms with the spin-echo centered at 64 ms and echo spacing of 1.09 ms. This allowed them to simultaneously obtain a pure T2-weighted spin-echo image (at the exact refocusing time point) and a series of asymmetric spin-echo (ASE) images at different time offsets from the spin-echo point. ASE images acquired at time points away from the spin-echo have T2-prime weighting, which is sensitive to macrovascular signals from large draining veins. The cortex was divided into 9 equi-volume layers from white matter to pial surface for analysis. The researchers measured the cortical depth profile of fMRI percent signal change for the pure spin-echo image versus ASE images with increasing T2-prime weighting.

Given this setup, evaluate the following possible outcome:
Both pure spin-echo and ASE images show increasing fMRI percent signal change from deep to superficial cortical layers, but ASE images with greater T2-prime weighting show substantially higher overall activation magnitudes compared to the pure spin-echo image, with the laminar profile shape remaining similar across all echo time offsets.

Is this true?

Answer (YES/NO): NO